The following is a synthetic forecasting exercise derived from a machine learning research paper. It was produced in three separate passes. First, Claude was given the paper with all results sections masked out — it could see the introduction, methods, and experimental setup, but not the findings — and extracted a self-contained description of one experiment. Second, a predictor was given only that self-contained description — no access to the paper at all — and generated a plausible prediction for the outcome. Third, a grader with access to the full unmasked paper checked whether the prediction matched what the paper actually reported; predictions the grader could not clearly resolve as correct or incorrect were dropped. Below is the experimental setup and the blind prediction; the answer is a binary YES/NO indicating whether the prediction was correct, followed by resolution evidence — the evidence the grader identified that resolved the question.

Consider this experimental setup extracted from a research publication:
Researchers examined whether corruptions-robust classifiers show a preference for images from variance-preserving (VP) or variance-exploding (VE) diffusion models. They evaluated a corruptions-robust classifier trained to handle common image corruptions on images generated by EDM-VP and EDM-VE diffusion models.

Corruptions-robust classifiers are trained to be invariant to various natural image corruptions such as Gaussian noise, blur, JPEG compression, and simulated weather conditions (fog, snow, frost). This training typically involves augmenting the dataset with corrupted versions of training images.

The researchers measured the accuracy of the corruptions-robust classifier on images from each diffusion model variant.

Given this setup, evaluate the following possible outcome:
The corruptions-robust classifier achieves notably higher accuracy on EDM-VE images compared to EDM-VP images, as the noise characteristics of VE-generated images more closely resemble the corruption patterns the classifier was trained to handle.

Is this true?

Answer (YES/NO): NO